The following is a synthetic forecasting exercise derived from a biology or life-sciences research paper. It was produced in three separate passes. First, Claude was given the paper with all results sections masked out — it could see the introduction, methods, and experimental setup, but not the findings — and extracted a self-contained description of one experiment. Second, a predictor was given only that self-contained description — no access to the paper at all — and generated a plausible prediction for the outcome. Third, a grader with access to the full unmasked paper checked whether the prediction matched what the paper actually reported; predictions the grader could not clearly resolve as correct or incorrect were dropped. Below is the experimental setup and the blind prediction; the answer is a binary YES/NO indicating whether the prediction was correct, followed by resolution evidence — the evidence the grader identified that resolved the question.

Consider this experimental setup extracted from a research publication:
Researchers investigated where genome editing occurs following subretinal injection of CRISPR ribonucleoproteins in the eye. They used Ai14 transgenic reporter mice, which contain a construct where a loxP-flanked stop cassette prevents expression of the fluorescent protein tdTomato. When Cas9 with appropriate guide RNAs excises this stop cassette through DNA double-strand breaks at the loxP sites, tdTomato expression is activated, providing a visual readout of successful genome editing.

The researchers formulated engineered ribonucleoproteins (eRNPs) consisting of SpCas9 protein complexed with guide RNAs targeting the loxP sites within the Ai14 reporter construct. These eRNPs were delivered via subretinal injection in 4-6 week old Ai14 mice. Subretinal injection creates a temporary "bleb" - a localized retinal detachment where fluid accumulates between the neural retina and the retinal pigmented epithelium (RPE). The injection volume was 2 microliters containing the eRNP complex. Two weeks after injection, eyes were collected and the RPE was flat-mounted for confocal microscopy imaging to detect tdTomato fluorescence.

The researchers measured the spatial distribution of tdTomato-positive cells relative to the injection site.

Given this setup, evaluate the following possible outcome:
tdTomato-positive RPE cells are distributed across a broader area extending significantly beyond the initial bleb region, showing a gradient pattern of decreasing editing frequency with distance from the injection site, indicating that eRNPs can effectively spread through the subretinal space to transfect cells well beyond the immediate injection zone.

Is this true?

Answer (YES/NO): NO